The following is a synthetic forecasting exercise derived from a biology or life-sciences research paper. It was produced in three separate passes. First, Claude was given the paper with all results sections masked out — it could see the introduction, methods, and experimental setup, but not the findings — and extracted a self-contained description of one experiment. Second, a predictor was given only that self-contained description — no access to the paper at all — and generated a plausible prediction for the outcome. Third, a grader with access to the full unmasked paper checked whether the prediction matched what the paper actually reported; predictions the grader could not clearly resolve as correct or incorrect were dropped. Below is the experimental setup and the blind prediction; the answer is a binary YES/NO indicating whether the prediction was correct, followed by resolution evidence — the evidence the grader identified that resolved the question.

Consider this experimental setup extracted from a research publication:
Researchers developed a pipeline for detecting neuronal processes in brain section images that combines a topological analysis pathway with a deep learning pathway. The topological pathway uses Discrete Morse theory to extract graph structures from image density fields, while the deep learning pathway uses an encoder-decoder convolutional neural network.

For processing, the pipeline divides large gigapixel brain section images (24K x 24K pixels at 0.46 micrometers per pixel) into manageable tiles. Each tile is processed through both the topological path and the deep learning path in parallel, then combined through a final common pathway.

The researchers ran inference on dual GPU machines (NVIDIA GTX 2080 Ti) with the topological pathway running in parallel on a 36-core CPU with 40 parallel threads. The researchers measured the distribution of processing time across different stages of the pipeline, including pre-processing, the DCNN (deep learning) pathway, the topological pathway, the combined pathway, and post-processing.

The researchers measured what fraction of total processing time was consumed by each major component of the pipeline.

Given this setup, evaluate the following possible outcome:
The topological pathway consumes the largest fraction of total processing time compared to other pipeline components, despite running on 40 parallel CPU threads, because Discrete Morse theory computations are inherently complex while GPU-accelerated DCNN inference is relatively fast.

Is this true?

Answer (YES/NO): YES